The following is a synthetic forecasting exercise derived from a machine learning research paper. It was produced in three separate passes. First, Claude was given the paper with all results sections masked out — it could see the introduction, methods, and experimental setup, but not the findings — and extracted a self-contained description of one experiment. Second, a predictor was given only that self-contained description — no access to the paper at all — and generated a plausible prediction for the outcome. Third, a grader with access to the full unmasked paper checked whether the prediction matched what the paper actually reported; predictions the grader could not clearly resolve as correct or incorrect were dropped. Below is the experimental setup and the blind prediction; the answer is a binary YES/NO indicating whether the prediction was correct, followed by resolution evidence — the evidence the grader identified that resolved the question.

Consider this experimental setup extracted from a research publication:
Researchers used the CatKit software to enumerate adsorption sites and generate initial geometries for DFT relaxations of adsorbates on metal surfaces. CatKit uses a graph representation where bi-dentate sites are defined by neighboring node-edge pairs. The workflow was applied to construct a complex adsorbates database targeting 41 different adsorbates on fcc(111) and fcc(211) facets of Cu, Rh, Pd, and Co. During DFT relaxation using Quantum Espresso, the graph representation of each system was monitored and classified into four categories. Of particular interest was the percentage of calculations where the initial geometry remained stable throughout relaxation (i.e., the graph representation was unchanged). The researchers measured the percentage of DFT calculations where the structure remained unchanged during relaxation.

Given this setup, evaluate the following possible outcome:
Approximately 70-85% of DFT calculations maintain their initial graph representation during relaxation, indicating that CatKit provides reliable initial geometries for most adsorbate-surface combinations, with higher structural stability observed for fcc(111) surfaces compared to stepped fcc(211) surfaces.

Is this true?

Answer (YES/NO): NO